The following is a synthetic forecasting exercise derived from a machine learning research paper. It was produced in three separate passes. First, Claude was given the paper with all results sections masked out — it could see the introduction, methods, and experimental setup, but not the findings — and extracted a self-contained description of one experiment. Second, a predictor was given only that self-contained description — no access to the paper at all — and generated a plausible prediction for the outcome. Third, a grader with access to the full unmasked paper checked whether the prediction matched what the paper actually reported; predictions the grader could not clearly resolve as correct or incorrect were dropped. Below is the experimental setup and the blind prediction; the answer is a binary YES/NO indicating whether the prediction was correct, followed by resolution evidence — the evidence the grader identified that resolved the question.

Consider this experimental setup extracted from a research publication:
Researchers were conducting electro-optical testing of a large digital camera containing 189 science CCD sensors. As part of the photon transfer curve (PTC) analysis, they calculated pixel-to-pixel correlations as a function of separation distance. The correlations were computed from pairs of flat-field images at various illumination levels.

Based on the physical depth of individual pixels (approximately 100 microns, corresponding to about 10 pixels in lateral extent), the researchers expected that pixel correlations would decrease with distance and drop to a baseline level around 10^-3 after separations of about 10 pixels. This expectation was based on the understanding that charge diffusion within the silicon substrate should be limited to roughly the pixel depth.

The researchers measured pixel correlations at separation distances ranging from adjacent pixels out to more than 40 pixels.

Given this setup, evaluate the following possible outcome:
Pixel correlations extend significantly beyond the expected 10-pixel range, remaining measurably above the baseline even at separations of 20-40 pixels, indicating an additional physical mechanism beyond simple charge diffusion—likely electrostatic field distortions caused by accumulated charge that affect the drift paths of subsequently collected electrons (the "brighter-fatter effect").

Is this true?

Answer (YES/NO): NO